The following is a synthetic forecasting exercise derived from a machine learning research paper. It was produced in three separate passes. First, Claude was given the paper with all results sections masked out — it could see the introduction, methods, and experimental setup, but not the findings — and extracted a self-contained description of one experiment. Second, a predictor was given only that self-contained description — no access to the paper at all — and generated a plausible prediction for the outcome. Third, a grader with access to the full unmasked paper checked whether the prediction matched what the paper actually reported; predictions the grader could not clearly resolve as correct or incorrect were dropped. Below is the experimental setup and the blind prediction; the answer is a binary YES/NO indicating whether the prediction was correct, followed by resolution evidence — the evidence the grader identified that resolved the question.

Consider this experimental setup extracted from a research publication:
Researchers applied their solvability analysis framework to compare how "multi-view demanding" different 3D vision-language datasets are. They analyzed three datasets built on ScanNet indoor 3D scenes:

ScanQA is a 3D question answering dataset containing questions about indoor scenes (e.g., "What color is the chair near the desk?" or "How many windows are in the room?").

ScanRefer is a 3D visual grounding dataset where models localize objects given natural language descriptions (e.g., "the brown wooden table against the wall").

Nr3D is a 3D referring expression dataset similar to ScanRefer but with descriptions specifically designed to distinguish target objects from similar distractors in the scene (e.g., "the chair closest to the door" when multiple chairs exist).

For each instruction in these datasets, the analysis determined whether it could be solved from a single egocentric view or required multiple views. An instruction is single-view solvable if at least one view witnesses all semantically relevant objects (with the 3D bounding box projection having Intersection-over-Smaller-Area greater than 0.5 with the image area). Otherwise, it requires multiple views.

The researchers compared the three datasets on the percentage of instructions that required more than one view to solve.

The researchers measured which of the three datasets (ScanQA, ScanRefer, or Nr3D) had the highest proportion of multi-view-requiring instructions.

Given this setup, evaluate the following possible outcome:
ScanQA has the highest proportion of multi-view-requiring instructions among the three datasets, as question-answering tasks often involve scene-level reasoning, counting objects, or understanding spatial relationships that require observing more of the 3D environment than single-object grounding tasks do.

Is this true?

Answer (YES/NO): NO